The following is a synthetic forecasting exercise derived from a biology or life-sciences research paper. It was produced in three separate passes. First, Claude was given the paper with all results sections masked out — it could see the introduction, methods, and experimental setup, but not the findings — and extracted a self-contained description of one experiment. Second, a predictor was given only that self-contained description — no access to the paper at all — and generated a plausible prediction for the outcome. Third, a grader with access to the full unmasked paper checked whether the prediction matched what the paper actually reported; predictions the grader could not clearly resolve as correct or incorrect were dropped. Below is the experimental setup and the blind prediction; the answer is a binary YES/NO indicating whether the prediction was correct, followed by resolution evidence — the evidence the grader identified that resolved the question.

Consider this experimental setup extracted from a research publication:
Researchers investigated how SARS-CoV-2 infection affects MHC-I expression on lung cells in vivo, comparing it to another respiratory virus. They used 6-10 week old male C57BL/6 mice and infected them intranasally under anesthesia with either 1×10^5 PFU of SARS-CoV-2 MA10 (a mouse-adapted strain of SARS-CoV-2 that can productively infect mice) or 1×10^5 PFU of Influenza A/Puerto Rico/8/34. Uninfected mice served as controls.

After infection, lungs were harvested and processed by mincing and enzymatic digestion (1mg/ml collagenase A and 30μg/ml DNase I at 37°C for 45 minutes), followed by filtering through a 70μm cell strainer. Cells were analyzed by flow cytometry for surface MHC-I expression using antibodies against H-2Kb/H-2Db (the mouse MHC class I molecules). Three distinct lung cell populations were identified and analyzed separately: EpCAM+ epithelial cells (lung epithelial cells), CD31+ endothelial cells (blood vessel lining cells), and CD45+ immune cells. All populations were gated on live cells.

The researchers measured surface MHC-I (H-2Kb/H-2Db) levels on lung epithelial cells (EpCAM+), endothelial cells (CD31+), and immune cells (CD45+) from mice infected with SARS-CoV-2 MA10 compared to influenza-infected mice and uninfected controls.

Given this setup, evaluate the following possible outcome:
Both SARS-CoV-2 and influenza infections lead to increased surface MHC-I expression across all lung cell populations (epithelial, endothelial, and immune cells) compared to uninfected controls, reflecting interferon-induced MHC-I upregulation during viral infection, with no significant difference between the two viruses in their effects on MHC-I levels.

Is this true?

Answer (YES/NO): NO